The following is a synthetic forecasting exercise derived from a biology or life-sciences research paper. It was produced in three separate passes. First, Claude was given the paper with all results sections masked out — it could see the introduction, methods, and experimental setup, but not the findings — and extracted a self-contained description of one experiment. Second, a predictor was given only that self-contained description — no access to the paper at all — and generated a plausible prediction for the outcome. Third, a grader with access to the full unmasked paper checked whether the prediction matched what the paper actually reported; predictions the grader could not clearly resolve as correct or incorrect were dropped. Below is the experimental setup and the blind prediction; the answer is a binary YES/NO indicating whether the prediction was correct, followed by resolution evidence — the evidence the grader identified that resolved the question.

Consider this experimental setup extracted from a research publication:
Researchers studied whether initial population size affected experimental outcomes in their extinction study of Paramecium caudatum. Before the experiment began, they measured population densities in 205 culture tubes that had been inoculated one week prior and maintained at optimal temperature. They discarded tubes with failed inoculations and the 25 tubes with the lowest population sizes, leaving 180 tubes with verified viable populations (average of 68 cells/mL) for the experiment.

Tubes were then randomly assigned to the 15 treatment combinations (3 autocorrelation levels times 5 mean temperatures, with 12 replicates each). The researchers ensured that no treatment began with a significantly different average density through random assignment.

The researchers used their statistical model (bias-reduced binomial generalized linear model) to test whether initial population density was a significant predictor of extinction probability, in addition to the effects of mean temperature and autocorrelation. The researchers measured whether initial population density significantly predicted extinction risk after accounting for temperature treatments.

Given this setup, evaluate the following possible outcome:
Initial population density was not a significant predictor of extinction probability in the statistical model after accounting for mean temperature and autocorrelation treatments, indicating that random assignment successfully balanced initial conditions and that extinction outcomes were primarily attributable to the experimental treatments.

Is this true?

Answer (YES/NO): YES